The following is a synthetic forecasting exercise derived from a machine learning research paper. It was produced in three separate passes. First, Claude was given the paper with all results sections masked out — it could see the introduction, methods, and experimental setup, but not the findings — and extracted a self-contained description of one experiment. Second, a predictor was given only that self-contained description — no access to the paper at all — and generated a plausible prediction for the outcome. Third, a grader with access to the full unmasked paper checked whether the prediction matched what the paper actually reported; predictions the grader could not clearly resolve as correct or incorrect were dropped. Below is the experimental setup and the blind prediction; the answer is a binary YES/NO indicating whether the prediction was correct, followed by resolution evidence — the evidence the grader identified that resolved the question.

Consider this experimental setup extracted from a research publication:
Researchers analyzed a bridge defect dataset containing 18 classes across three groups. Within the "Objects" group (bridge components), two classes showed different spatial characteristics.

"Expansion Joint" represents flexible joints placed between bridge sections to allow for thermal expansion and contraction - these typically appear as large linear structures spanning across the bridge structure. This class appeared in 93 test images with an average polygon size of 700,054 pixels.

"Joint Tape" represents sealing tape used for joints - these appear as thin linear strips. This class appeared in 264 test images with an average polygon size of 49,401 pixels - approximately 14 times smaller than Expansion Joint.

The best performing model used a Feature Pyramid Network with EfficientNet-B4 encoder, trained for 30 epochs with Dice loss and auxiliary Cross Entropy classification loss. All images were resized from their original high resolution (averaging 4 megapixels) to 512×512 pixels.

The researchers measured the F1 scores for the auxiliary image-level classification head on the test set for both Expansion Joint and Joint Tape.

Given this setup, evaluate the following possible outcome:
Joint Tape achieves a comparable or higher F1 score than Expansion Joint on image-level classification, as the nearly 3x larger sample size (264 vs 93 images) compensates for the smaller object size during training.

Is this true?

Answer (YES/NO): NO